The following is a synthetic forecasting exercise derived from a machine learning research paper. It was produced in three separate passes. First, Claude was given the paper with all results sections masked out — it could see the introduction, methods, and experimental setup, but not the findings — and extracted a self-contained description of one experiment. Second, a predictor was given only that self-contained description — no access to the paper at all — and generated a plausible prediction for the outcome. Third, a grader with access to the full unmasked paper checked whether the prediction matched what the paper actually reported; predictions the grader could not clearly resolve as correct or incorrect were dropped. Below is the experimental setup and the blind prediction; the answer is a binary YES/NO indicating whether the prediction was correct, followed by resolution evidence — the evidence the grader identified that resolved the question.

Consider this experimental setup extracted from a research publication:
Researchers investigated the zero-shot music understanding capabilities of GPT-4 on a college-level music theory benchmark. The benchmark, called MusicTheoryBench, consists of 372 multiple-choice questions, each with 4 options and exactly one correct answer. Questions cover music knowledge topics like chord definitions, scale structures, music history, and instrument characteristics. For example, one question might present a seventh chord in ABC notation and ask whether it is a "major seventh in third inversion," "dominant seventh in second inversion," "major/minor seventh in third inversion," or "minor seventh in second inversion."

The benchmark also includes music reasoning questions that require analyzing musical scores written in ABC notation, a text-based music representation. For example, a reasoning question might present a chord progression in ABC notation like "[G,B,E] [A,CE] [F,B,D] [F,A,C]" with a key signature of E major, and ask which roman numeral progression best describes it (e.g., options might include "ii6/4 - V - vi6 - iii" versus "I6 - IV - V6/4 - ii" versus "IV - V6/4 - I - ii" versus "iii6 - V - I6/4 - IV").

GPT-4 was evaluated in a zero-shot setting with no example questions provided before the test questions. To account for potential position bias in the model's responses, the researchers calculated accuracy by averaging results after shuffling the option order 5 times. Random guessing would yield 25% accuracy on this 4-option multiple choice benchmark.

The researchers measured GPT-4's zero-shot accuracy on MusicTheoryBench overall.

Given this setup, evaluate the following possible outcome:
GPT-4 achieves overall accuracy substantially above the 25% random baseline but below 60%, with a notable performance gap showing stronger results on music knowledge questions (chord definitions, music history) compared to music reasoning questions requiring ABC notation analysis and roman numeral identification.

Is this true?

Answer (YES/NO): YES